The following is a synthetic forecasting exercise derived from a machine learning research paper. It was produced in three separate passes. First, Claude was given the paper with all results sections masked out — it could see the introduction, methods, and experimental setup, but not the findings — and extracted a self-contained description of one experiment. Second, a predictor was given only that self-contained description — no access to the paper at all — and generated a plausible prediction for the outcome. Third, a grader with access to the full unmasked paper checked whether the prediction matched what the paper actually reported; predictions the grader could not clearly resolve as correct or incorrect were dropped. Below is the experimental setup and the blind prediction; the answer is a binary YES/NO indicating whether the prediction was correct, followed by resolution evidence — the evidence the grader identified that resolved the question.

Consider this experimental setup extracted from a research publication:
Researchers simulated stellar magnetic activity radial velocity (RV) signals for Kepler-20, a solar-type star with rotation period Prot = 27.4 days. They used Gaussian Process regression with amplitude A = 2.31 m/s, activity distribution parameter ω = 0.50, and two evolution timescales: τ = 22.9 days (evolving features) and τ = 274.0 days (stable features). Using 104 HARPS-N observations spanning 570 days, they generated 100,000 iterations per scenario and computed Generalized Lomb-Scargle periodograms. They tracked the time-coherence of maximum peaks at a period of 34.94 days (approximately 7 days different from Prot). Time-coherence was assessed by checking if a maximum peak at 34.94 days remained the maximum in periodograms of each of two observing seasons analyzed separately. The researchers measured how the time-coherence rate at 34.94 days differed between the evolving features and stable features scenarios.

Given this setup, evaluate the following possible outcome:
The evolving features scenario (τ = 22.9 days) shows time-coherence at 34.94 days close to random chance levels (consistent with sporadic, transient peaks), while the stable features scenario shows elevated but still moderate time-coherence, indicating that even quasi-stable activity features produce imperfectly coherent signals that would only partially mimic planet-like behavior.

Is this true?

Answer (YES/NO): NO